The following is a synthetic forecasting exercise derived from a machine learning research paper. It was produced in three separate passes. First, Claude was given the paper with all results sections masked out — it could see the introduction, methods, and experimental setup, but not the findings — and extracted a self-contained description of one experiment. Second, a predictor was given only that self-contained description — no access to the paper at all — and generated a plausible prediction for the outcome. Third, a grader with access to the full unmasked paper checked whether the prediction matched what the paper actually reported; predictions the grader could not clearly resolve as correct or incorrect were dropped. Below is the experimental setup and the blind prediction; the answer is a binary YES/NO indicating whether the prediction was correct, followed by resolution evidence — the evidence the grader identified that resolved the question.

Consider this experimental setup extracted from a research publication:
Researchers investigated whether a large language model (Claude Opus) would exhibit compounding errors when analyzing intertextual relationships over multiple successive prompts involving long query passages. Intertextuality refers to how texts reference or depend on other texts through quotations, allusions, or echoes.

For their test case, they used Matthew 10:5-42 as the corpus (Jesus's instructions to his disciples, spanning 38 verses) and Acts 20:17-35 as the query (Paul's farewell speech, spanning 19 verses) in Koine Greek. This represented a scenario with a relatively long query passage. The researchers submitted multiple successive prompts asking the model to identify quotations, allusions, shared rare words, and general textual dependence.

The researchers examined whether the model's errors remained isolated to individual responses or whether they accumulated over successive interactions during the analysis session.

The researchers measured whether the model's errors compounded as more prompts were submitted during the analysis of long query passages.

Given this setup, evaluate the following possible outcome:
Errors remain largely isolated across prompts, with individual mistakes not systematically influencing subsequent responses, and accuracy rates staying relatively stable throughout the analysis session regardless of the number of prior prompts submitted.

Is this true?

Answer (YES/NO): NO